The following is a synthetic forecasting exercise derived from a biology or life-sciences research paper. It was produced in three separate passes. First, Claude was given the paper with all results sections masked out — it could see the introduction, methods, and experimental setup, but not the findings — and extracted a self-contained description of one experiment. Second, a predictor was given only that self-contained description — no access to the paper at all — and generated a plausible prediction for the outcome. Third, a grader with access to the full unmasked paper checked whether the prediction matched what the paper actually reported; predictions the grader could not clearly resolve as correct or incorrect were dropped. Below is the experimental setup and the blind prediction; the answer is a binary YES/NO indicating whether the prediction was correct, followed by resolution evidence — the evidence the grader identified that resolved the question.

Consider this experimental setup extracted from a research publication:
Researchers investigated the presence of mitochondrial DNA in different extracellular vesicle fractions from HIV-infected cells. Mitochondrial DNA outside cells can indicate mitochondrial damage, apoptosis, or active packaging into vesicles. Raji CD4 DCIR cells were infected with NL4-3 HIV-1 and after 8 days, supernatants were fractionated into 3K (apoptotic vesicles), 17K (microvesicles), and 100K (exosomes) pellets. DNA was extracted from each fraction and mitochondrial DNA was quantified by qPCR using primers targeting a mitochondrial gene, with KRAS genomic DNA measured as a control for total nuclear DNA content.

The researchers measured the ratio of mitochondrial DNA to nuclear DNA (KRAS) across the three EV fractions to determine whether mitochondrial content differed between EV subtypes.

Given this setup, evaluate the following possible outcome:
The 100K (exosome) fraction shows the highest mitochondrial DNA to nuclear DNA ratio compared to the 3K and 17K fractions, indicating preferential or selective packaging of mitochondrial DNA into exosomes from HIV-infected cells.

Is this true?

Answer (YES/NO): NO